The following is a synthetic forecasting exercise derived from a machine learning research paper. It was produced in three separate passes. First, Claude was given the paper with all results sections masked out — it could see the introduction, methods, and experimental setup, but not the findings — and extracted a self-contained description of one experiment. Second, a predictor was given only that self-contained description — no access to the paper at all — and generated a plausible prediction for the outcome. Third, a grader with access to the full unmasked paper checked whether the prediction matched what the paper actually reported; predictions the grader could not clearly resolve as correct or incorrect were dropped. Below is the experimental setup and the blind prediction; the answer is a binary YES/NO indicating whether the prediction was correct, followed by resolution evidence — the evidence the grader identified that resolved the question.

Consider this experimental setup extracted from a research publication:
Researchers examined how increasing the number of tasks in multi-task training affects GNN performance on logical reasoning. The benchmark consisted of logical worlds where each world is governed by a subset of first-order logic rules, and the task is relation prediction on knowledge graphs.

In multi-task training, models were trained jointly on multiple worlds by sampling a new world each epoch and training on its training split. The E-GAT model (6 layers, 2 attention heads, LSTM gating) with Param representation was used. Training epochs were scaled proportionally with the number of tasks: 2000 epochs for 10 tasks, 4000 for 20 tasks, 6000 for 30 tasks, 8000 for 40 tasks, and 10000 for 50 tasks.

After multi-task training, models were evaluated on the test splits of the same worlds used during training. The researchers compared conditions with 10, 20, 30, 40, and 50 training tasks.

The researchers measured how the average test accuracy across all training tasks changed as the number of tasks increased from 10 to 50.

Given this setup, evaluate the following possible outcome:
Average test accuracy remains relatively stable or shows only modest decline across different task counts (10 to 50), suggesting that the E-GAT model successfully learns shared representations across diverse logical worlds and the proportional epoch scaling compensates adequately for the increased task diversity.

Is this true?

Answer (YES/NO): NO